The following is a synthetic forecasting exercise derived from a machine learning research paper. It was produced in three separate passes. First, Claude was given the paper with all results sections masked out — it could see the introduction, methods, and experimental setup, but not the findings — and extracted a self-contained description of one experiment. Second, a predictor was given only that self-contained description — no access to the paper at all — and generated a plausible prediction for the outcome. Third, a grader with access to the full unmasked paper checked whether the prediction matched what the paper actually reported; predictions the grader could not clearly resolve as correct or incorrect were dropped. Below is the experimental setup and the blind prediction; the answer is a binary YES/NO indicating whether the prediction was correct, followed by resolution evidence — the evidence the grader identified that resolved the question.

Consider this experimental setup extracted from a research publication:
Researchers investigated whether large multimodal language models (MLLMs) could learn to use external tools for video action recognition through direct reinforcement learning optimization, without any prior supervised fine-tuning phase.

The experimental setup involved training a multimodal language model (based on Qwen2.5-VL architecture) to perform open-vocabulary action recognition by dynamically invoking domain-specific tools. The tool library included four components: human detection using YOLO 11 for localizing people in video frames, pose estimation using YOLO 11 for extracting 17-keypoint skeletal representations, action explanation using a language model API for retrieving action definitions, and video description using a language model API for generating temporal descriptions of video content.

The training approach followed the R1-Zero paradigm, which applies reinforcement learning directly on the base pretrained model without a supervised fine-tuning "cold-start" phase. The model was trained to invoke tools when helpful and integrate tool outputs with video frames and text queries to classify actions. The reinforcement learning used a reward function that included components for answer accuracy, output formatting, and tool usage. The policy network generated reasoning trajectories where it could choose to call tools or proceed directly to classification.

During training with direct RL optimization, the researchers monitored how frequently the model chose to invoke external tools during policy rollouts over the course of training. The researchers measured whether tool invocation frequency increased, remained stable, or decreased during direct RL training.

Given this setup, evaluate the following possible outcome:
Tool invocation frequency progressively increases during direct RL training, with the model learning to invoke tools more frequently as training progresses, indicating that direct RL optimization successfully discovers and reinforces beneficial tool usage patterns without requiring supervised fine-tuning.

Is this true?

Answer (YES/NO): NO